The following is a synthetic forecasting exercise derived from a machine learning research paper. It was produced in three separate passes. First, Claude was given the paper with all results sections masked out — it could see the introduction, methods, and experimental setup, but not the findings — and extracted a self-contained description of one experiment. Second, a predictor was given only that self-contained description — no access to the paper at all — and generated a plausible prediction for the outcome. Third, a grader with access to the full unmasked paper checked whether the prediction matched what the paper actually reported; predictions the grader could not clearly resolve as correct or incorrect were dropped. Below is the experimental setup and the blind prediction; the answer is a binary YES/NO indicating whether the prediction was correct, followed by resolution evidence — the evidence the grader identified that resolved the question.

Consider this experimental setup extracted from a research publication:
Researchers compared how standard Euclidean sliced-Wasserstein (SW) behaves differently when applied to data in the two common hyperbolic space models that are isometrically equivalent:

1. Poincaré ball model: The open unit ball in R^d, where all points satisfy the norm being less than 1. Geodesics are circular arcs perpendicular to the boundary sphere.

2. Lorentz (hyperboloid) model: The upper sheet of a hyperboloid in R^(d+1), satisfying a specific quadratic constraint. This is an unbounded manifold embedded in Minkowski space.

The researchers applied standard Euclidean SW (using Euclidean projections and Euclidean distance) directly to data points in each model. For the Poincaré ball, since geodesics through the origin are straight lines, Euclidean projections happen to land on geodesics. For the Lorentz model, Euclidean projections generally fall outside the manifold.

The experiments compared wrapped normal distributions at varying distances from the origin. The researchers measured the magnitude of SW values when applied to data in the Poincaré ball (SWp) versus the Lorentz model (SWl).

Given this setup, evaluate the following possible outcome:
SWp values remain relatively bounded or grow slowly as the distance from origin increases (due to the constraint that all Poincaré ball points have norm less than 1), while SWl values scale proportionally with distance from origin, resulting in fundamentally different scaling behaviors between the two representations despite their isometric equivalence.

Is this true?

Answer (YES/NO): YES